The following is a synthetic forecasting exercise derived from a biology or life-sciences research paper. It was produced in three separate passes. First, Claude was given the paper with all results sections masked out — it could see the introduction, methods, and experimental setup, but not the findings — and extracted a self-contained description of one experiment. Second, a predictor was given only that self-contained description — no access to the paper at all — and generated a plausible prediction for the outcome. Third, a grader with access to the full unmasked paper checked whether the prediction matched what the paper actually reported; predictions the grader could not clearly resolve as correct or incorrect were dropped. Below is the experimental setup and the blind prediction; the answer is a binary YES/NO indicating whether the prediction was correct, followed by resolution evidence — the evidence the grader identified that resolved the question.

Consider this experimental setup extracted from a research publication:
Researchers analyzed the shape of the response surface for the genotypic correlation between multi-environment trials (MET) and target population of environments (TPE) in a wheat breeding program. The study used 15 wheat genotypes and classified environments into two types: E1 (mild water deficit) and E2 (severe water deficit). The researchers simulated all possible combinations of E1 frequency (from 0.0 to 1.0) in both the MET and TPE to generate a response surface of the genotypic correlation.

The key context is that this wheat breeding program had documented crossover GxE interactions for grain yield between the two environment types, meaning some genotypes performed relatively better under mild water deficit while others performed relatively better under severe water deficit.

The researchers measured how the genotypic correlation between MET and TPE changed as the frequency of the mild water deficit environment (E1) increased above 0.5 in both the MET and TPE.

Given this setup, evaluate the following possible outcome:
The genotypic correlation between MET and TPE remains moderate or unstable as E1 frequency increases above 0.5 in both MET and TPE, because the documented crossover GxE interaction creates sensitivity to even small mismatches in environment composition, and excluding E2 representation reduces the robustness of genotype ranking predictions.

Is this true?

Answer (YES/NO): NO